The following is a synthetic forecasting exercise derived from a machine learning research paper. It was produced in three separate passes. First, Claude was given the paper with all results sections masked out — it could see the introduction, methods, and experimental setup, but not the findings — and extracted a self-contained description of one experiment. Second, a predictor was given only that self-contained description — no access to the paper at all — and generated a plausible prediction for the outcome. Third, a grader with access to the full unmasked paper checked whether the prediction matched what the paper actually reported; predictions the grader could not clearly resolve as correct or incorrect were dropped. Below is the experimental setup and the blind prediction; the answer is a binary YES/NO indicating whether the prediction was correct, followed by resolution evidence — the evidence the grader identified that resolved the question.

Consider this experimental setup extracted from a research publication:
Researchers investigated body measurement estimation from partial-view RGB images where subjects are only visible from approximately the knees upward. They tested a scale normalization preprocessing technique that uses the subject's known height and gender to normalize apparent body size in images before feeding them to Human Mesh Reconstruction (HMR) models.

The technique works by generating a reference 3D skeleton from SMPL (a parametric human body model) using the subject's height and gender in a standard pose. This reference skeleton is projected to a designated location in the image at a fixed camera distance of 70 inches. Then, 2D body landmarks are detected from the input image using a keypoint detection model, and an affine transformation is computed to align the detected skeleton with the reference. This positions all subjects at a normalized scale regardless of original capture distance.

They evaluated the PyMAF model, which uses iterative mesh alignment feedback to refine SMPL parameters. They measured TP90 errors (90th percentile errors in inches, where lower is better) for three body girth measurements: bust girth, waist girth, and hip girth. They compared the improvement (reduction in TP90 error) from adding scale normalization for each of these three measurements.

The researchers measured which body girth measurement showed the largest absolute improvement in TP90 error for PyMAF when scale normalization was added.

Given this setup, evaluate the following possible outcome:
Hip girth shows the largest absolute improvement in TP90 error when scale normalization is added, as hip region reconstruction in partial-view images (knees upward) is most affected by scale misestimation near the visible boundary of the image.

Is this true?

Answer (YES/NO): NO